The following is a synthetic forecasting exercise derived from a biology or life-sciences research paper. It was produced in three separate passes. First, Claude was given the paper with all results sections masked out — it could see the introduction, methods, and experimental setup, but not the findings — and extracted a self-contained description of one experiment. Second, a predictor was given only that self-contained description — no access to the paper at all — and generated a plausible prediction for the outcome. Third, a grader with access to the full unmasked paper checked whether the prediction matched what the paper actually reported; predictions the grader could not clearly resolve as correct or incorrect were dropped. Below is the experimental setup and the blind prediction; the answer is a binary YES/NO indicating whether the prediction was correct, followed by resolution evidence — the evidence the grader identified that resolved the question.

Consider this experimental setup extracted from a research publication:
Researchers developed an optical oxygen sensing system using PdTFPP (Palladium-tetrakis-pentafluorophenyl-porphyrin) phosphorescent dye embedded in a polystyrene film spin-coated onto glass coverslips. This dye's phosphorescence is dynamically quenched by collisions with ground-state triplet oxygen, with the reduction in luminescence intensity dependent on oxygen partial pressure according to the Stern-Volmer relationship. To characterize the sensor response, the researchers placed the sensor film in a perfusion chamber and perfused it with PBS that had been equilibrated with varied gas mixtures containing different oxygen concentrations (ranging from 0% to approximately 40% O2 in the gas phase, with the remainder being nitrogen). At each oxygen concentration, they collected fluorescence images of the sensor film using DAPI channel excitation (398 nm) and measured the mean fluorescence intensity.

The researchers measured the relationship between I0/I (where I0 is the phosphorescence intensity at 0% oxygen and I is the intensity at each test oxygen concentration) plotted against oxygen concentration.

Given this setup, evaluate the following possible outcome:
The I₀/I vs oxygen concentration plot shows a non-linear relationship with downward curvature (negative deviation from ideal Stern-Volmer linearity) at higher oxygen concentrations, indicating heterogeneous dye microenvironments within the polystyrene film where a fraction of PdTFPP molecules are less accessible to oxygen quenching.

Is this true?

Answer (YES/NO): NO